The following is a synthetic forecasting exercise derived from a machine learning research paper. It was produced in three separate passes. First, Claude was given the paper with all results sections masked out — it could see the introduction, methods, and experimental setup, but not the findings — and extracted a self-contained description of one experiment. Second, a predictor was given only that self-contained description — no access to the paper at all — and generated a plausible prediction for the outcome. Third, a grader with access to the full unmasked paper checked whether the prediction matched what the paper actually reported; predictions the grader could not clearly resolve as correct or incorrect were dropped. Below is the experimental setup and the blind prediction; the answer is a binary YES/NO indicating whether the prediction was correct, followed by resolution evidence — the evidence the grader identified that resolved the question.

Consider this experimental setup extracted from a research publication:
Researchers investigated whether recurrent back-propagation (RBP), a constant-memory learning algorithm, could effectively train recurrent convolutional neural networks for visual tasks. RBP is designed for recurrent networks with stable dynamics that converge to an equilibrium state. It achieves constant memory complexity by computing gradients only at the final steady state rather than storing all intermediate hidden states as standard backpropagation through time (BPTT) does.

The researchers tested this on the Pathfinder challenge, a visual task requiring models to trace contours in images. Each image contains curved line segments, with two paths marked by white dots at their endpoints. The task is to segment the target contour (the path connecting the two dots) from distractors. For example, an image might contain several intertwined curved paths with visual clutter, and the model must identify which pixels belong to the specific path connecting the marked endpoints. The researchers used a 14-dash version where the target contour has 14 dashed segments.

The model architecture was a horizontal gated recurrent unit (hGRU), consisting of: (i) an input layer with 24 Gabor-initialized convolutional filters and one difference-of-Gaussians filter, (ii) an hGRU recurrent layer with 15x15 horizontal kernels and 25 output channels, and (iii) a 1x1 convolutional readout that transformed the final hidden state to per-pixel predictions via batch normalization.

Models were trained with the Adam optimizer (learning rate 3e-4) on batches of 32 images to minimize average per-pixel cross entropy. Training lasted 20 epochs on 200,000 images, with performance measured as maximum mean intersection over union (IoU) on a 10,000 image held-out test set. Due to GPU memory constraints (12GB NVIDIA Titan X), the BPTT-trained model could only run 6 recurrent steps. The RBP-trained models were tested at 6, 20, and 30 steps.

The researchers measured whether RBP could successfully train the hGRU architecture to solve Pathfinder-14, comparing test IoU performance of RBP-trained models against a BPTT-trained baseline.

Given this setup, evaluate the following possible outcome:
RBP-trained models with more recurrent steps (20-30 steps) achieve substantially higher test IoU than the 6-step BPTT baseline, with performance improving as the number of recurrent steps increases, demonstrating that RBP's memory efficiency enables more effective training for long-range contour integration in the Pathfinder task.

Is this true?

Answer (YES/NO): NO